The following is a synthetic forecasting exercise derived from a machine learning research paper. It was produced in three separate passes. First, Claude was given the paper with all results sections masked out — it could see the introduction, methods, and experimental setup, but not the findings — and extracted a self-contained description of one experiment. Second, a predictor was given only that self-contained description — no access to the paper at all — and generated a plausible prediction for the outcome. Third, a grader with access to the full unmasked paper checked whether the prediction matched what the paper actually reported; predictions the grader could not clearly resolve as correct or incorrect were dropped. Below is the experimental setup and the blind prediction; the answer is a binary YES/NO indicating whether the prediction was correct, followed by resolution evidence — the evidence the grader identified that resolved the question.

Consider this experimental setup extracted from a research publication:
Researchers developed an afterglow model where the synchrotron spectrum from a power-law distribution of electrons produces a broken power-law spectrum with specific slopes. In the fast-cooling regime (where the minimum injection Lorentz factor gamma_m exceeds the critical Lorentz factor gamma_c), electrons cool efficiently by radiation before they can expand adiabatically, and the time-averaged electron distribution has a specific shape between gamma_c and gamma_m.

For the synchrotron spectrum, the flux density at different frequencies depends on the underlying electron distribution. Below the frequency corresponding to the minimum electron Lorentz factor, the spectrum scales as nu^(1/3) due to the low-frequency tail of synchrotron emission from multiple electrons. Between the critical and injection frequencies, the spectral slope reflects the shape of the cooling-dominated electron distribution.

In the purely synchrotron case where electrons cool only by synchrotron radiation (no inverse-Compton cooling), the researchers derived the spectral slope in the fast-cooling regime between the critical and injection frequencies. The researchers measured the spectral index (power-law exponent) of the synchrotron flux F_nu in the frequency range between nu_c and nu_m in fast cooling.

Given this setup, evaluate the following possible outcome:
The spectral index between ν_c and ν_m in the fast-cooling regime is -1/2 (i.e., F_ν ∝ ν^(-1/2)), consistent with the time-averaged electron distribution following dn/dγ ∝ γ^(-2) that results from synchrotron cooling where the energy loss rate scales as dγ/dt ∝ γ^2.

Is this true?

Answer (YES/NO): YES